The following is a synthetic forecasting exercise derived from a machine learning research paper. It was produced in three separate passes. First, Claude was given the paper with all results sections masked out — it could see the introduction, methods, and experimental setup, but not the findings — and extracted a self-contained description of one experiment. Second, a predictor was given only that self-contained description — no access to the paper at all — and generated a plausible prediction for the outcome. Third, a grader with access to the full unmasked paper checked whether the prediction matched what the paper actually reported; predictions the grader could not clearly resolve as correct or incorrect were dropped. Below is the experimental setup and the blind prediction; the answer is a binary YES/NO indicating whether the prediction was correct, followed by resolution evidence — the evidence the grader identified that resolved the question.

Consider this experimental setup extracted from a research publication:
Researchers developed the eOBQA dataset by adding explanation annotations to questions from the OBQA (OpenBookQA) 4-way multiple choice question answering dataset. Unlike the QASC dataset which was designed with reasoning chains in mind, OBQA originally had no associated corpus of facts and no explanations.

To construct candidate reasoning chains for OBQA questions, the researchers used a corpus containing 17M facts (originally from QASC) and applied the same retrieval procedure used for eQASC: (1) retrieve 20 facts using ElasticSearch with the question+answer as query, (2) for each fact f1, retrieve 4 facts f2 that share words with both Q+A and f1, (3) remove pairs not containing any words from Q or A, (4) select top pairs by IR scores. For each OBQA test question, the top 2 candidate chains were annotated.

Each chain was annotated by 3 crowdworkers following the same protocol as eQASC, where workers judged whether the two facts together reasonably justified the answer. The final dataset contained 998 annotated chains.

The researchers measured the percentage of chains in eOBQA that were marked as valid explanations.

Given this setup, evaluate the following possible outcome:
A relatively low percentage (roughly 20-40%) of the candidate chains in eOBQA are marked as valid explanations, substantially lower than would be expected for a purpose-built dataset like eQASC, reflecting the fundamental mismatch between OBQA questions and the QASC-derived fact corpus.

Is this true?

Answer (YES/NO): NO